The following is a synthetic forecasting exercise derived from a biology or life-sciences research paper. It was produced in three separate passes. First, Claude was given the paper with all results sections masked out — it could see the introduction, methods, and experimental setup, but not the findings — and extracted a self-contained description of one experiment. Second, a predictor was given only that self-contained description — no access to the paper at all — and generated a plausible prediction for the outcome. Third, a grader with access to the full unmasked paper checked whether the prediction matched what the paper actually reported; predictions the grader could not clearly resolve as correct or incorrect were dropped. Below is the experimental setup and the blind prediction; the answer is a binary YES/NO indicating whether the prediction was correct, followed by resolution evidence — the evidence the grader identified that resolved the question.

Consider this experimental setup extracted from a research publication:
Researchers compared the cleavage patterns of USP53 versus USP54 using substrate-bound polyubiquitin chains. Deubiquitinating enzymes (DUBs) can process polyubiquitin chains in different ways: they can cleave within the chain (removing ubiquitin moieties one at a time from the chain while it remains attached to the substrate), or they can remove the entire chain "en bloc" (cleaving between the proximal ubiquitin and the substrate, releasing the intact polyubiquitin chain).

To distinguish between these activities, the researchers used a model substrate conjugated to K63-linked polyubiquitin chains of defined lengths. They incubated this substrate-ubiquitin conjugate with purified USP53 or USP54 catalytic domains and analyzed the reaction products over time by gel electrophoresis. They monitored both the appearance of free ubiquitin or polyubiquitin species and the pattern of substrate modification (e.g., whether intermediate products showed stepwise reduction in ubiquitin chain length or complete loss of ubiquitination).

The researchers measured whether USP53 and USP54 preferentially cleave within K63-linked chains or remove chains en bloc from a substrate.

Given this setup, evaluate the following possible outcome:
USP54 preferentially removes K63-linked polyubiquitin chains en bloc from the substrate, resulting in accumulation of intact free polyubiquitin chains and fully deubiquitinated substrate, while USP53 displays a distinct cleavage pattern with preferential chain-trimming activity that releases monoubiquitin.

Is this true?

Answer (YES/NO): NO